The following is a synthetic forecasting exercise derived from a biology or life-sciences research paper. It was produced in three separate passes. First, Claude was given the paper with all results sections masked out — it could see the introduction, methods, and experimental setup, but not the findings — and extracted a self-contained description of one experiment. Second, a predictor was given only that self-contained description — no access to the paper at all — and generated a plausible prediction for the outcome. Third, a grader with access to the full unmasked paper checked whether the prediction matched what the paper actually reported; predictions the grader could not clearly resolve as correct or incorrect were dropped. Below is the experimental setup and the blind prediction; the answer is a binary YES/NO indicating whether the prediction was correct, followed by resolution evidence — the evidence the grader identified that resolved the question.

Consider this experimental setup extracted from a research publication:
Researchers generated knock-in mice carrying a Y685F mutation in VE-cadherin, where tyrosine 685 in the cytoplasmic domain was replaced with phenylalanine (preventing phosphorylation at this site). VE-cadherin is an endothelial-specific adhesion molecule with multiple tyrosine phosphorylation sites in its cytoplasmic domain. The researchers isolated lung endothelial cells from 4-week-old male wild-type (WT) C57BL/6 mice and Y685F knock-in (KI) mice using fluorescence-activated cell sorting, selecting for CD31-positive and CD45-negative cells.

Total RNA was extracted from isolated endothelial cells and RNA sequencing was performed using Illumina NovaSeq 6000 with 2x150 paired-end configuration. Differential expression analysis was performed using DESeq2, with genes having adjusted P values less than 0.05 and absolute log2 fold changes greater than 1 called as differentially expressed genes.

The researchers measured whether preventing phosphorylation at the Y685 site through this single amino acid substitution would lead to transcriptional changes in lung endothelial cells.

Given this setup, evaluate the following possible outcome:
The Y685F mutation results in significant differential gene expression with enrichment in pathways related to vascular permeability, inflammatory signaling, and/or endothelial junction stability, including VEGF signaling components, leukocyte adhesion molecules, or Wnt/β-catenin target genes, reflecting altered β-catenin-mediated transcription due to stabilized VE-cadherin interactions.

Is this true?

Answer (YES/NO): NO